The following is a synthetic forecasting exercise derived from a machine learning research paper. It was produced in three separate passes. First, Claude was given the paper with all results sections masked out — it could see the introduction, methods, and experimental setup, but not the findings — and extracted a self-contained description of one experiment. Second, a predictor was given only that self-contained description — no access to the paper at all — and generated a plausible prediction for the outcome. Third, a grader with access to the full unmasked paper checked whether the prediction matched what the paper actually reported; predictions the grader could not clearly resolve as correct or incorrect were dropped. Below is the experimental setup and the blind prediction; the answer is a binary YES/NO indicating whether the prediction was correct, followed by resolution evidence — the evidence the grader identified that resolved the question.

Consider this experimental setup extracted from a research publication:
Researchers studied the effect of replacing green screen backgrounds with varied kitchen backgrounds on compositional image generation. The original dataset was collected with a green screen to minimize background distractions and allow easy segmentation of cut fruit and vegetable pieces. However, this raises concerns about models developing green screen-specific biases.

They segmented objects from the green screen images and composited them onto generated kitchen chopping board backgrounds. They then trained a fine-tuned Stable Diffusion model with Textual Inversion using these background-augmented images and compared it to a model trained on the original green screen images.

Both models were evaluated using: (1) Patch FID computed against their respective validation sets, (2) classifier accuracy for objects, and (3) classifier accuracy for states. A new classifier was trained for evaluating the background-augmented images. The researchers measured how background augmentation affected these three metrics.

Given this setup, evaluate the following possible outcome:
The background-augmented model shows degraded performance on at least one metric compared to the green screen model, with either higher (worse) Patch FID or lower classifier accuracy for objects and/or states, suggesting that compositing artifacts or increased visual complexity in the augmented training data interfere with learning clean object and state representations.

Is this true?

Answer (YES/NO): NO